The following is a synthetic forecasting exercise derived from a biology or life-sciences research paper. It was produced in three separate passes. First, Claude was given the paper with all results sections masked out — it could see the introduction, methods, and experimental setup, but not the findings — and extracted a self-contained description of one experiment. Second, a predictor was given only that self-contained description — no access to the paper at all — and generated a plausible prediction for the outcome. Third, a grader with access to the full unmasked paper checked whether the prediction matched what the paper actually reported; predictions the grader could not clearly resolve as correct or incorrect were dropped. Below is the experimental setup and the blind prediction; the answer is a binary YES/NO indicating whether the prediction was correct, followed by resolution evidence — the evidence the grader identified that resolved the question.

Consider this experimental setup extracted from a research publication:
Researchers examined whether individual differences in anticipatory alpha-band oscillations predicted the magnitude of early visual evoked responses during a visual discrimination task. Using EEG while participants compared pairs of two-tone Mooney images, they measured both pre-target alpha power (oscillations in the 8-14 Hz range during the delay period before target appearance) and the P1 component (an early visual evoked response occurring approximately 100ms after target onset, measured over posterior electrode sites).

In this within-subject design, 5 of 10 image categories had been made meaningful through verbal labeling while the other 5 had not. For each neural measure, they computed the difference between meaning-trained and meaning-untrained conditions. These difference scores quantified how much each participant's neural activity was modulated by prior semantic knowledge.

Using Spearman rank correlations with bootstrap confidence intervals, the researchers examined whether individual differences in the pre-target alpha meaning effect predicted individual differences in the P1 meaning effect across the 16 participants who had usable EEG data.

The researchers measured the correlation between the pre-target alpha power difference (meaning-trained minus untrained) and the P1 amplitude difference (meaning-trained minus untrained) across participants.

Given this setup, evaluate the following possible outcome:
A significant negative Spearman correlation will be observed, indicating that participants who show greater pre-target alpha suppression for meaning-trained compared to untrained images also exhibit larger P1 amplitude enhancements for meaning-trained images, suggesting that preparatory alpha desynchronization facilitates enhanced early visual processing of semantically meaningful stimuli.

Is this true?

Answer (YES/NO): NO